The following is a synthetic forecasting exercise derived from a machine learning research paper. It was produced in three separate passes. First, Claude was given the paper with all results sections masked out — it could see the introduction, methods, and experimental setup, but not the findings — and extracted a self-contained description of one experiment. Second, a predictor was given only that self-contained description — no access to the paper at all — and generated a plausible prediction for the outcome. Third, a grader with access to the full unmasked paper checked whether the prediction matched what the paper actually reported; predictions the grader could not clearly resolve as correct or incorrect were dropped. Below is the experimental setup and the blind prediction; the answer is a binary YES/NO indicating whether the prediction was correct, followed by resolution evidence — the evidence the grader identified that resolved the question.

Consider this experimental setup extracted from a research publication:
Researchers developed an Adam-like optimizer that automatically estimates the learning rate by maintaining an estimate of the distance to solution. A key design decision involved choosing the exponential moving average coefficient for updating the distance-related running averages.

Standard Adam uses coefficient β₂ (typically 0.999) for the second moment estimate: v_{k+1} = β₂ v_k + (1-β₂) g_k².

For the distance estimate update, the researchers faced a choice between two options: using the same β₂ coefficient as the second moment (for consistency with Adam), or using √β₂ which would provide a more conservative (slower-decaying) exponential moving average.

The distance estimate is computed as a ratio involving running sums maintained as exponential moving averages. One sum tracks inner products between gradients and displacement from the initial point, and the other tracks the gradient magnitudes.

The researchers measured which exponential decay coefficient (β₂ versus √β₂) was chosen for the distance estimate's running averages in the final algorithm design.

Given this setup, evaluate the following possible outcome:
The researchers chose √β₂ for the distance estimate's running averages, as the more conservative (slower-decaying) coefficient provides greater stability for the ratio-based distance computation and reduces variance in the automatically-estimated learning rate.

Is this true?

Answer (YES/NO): YES